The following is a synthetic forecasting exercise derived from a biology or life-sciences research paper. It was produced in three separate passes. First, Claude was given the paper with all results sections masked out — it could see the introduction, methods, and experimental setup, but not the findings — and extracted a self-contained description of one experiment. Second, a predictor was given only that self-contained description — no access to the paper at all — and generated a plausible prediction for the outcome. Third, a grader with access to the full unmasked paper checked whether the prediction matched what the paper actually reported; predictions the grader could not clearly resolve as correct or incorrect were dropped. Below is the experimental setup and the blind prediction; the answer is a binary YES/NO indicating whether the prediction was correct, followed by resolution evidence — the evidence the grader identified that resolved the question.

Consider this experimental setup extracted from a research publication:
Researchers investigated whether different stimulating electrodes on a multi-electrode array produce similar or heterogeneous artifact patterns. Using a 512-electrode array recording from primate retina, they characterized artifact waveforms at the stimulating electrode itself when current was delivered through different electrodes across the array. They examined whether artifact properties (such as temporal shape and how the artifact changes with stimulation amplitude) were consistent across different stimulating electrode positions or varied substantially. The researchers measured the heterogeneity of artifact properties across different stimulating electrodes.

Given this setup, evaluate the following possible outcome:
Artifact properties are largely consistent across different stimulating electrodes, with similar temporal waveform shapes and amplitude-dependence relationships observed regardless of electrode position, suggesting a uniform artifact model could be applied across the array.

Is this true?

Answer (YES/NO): NO